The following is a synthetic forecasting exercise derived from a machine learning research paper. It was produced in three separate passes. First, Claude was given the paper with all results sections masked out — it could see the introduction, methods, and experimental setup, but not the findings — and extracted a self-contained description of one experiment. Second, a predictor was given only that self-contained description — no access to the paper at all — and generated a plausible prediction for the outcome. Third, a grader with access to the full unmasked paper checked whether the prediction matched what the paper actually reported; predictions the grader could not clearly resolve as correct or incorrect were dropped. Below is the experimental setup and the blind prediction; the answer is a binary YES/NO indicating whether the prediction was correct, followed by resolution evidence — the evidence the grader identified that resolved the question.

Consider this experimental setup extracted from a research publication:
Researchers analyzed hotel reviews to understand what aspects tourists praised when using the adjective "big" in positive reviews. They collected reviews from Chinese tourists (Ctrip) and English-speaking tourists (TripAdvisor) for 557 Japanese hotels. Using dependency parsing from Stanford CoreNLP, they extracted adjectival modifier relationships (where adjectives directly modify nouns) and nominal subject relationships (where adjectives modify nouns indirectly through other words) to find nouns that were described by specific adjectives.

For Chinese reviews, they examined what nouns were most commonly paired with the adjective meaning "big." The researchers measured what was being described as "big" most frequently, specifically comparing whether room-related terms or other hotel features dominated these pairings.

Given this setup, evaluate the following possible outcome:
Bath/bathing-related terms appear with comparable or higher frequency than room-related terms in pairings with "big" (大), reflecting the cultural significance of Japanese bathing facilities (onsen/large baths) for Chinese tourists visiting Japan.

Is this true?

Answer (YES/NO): NO